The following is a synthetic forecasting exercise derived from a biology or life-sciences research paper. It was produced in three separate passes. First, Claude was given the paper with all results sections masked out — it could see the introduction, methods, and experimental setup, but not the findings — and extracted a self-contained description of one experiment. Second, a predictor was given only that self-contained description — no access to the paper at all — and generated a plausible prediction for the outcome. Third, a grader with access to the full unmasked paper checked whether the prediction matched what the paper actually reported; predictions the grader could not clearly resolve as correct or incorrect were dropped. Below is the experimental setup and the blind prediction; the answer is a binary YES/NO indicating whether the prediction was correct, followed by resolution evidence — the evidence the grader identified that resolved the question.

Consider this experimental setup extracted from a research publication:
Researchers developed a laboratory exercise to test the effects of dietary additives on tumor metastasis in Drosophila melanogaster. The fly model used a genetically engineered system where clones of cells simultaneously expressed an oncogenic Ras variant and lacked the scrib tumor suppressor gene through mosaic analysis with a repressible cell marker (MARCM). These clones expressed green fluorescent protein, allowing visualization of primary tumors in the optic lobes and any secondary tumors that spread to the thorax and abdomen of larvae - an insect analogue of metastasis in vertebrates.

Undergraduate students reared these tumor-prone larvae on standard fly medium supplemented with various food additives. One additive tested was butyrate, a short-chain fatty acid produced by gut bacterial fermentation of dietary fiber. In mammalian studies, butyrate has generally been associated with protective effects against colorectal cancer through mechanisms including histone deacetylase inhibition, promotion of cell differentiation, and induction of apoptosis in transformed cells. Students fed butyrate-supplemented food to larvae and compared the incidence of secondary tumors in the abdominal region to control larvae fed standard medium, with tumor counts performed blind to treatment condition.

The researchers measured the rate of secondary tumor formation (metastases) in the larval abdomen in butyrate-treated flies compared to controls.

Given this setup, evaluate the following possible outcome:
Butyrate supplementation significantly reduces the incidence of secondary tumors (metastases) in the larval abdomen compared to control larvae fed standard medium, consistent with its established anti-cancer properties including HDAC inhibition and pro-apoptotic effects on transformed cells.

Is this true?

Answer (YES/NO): NO